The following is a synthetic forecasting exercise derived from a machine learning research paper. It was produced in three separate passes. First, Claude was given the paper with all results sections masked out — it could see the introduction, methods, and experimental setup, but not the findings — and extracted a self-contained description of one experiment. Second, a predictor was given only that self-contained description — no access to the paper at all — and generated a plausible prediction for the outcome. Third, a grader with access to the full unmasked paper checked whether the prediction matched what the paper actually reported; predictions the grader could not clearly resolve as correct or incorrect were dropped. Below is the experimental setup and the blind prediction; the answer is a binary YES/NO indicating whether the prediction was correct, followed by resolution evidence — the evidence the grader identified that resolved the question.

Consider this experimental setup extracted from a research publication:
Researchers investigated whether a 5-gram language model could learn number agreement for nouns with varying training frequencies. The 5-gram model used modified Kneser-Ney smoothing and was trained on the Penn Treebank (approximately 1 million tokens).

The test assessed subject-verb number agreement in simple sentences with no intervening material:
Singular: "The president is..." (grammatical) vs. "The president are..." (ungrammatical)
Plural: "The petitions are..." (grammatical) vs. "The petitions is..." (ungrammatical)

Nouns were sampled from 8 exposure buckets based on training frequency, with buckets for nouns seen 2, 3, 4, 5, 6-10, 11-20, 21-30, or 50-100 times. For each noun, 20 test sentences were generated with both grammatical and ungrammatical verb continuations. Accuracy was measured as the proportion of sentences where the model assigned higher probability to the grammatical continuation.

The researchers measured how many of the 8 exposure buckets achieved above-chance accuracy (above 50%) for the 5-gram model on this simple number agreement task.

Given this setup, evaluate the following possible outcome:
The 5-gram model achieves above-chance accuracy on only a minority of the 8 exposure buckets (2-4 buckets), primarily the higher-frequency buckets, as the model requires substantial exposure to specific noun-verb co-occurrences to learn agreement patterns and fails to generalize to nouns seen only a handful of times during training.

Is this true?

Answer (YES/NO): NO